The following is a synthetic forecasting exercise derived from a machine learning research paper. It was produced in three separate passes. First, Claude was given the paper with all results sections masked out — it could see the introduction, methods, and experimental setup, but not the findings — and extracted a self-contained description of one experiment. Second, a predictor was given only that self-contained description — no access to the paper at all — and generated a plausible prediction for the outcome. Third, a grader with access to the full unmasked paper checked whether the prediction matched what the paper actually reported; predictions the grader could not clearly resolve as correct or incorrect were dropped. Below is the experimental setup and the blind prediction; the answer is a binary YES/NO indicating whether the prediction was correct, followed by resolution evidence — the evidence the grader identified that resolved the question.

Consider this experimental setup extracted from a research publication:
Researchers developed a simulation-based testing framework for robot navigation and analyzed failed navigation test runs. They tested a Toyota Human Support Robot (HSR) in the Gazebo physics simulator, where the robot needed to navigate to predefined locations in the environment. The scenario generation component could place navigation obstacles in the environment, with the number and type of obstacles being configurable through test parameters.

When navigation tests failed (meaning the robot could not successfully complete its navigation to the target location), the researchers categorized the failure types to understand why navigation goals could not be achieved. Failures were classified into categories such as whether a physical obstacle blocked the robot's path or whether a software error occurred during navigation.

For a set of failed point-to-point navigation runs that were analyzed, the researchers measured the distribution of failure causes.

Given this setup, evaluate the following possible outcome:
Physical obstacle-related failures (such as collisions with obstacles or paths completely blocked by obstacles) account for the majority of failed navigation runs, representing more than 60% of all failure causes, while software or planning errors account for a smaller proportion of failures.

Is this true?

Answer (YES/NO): YES